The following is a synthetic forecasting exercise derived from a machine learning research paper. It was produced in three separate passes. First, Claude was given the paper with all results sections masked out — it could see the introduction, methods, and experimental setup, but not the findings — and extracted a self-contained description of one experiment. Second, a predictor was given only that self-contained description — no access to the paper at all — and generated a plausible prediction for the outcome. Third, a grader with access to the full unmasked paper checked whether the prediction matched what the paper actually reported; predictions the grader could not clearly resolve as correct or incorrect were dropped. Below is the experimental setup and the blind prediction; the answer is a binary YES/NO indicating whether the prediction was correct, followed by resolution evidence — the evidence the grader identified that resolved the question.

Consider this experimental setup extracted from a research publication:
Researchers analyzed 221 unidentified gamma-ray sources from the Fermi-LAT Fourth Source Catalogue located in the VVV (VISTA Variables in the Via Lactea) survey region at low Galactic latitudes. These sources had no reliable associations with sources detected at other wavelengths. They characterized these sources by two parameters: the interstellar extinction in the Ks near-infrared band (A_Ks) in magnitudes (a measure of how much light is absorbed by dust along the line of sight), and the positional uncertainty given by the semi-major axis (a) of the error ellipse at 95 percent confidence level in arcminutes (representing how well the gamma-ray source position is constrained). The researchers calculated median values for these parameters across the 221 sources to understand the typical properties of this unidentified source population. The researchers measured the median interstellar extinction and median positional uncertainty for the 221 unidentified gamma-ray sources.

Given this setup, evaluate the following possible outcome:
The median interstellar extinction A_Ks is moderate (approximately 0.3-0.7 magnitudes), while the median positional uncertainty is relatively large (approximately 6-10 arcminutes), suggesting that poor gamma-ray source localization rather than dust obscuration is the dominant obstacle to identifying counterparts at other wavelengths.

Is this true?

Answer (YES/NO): NO